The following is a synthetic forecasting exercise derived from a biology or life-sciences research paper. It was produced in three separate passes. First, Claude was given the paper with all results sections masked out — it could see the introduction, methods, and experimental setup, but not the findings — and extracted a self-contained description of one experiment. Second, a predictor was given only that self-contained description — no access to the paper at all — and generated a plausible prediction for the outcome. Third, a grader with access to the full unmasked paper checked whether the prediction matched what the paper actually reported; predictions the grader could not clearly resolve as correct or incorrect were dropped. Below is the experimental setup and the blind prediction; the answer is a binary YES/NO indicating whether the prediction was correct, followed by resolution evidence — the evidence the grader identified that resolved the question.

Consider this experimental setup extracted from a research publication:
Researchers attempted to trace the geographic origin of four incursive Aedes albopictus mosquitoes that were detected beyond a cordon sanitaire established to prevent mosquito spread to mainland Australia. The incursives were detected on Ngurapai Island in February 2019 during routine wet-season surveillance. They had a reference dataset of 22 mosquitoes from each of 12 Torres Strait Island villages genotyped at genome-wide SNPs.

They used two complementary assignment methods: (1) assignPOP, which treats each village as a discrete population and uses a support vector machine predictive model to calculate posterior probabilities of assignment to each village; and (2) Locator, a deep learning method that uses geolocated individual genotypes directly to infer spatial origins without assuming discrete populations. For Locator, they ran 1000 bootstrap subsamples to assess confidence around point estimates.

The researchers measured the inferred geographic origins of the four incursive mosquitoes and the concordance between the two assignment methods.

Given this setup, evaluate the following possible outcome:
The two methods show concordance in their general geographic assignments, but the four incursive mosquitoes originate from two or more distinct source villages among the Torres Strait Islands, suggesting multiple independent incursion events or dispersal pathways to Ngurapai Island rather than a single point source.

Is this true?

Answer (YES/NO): NO